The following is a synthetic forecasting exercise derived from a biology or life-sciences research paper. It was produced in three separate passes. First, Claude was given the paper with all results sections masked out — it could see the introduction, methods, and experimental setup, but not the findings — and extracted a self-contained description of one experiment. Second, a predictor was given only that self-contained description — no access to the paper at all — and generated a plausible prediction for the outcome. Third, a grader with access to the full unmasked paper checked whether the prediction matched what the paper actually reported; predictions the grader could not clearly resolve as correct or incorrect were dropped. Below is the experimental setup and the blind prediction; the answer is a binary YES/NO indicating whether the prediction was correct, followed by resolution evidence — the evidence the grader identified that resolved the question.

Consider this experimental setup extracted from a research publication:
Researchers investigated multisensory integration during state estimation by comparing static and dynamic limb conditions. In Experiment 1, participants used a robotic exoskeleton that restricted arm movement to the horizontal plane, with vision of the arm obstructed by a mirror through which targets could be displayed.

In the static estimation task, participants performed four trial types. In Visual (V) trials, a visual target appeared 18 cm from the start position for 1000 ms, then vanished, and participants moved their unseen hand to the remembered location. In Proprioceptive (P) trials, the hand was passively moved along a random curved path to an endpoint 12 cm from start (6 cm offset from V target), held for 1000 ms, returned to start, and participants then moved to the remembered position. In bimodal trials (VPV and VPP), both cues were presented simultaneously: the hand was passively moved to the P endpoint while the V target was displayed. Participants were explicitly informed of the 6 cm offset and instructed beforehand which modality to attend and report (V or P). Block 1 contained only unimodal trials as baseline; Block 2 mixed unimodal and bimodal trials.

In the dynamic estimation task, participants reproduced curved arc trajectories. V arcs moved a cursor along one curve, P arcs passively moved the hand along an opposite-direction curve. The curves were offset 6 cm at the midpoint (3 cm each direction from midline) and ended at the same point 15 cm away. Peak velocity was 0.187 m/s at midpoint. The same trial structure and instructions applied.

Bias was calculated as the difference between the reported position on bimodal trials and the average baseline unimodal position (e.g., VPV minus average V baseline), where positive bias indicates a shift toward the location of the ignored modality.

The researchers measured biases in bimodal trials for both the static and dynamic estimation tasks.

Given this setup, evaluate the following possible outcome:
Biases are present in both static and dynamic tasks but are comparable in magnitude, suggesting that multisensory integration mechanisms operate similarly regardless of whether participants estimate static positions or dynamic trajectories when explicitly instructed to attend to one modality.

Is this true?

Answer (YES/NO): NO